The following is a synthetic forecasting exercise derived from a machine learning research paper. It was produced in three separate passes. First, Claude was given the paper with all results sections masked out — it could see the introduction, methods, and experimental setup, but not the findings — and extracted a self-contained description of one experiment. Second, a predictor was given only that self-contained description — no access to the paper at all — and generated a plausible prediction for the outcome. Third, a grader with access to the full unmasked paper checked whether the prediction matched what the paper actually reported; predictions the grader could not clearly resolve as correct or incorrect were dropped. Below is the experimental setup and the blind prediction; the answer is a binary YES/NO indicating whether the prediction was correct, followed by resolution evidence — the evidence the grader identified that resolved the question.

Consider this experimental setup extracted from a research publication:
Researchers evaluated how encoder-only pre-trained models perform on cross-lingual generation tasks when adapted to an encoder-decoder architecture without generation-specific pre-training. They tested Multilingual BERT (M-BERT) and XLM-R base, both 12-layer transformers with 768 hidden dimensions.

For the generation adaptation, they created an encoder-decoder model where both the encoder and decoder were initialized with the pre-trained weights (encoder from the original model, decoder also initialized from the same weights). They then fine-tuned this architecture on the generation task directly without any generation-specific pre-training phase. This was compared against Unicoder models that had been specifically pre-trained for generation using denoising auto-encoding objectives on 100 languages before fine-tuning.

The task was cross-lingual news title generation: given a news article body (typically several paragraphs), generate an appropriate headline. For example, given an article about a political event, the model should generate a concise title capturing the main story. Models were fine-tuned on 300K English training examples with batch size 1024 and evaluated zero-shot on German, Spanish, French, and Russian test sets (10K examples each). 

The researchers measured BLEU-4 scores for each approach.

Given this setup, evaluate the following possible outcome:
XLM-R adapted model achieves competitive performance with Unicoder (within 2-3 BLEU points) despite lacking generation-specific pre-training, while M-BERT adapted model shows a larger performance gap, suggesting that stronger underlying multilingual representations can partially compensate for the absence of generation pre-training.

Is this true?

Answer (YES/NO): NO